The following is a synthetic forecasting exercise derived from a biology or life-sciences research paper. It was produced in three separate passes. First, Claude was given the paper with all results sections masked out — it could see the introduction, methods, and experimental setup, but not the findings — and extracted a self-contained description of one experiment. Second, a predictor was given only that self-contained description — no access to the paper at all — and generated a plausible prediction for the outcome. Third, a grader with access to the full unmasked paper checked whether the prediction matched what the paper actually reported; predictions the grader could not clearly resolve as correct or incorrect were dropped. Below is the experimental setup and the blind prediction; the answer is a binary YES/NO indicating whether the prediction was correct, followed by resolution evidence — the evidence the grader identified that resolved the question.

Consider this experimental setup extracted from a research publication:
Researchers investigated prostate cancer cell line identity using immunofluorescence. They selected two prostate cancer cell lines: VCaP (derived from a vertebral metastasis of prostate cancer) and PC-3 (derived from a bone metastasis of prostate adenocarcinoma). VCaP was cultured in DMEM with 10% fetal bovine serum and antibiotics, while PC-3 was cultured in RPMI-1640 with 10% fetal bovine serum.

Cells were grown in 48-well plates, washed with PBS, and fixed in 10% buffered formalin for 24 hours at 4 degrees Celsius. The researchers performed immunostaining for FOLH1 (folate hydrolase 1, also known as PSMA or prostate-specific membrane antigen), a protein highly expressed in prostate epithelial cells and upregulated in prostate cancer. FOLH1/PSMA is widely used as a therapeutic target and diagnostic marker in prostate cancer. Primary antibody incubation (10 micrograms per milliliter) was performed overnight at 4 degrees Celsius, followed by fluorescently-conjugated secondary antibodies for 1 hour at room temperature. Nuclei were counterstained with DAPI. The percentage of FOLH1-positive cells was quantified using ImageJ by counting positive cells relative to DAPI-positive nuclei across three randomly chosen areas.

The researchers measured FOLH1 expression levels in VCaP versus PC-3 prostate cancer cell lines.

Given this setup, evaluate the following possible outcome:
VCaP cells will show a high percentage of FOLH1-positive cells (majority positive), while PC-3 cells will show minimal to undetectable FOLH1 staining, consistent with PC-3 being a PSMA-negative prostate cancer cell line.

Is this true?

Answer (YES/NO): NO